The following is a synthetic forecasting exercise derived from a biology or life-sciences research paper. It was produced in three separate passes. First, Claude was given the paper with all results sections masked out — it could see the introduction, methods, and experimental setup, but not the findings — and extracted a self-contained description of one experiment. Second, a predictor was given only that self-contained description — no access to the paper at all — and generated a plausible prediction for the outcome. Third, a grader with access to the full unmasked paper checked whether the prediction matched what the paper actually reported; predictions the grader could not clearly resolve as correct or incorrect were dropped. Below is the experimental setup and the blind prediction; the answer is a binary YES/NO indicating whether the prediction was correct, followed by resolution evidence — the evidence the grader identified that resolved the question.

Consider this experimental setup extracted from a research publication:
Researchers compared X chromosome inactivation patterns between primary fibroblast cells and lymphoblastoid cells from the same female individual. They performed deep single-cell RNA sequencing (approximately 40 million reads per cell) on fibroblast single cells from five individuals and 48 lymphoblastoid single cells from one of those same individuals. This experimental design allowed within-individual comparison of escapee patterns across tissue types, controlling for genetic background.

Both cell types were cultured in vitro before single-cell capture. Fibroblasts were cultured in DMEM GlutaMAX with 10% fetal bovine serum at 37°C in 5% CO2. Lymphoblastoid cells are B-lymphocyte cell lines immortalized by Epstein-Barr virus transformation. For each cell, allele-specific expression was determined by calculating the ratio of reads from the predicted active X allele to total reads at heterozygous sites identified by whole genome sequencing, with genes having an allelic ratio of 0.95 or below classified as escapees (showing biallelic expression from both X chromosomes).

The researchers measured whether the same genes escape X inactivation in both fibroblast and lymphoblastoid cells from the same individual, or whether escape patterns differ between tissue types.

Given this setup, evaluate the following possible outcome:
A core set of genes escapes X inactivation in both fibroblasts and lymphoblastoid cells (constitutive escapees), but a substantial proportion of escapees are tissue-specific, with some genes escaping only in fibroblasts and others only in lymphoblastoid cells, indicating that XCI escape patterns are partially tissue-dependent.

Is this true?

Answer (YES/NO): YES